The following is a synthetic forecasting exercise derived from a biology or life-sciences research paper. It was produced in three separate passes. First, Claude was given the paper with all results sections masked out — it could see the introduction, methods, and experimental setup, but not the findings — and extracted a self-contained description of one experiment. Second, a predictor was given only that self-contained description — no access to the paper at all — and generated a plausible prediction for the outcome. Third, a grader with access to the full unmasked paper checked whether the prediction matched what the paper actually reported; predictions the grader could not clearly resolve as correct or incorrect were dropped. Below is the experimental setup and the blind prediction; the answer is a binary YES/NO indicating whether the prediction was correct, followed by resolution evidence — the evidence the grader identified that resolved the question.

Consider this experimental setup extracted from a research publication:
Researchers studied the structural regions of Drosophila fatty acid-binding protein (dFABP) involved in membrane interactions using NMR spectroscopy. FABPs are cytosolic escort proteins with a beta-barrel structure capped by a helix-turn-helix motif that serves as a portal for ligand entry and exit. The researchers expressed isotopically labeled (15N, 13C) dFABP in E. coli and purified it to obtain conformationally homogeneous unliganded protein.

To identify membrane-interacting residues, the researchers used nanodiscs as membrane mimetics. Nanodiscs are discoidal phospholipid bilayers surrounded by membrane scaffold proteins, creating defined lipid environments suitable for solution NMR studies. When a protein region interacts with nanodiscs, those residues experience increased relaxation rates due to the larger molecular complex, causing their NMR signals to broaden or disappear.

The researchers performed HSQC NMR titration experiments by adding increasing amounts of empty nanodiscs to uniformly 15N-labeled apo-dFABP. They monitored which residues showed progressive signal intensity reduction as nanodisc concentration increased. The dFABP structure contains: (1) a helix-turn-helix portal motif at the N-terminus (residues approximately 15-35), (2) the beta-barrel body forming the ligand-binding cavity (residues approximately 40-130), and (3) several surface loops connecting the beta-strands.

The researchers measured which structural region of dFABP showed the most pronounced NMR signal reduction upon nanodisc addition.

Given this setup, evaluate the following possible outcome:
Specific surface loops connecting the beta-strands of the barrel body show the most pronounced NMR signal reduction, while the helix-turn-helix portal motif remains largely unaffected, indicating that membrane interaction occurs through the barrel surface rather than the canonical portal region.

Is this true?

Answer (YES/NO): NO